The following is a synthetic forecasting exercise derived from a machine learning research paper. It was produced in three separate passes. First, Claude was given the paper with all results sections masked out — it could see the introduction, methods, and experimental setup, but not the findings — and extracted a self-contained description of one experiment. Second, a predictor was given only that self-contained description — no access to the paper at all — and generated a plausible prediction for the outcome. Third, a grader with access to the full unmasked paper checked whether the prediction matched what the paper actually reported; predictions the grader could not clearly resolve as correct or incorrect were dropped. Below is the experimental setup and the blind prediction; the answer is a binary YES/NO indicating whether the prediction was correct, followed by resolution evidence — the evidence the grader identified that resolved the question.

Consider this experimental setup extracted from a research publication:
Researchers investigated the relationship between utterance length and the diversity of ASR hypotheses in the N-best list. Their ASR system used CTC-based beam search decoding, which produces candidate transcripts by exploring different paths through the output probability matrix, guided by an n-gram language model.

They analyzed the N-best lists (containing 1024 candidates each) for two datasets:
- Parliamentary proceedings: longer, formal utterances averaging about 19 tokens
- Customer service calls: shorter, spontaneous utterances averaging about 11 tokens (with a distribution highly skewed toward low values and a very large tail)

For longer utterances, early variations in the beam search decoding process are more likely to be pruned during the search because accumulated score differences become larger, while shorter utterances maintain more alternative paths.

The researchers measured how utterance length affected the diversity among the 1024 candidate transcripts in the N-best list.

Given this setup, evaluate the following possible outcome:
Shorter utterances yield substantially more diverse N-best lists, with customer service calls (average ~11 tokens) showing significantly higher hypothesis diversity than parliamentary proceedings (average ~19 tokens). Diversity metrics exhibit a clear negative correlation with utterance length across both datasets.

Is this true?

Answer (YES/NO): NO